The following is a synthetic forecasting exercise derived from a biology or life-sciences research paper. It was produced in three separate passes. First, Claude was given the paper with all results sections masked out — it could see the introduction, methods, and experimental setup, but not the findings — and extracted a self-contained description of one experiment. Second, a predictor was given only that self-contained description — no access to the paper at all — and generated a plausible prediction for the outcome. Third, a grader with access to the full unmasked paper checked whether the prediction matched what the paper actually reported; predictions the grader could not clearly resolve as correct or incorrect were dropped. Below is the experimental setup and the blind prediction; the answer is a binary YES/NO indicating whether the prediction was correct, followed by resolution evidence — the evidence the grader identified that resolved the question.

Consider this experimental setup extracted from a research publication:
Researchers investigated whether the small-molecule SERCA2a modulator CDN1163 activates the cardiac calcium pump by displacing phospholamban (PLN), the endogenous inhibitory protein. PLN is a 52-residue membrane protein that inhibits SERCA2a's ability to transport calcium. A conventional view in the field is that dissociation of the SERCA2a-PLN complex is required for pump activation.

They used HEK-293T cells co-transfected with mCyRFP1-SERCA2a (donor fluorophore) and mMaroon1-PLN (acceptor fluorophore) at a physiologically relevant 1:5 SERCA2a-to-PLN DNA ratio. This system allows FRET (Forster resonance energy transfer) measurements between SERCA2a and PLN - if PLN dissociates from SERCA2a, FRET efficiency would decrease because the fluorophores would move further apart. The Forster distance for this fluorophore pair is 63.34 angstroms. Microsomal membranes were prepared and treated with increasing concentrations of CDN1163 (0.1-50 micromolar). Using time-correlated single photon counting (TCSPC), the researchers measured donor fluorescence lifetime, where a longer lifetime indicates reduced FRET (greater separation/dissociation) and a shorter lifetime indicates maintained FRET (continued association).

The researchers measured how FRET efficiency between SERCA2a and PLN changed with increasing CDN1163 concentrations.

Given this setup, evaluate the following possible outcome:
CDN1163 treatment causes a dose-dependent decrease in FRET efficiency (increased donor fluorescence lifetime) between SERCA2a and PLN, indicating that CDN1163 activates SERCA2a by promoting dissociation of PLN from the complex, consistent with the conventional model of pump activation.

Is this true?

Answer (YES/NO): NO